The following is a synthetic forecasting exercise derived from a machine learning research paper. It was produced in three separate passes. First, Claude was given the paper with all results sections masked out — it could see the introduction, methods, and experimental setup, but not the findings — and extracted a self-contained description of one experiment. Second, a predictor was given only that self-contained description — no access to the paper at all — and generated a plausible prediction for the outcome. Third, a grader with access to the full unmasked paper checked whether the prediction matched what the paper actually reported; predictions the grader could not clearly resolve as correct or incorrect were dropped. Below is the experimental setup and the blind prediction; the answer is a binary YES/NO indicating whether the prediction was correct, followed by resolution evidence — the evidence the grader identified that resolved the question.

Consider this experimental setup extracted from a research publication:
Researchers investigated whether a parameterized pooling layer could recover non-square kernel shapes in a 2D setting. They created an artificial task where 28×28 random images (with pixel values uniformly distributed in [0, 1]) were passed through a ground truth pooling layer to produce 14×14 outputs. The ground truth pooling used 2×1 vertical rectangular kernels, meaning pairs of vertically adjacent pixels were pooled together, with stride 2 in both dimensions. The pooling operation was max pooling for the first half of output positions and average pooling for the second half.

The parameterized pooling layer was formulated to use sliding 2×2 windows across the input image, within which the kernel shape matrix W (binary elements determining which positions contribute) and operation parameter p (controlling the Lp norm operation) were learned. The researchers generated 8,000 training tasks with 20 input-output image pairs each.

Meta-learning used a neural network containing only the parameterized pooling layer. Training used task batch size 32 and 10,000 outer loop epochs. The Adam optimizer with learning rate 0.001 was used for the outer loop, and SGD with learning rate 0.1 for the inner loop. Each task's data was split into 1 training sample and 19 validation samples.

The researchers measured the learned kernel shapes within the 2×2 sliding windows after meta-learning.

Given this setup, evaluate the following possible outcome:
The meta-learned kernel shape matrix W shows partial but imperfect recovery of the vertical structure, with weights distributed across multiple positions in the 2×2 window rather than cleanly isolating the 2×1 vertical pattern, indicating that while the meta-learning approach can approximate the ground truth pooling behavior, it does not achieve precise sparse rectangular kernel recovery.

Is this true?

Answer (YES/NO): NO